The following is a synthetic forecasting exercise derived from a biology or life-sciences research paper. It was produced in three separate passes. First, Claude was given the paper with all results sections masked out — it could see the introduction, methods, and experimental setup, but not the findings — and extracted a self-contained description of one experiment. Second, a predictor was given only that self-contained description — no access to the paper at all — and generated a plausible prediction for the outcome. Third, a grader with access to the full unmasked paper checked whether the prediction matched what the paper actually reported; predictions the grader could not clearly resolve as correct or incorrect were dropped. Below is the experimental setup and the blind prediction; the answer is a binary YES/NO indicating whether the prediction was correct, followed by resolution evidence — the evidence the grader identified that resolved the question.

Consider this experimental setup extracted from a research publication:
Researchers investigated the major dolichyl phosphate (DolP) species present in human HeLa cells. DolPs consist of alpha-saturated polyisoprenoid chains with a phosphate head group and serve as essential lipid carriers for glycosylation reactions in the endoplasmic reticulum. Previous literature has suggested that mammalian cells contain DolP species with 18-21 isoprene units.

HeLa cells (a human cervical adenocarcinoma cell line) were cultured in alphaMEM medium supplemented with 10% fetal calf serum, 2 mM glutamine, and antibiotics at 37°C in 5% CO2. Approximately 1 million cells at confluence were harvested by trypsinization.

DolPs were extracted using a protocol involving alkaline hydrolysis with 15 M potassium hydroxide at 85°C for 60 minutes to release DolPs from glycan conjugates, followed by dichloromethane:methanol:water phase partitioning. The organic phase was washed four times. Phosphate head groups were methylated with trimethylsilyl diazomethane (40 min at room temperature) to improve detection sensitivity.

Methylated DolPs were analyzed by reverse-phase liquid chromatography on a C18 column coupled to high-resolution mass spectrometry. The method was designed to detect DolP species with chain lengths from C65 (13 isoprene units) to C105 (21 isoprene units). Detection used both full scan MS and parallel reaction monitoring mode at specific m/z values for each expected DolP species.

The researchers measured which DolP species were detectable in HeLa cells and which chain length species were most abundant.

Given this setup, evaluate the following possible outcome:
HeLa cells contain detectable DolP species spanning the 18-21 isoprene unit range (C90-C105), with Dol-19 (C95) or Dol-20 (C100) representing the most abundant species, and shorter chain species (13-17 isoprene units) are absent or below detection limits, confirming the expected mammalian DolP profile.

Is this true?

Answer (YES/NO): NO